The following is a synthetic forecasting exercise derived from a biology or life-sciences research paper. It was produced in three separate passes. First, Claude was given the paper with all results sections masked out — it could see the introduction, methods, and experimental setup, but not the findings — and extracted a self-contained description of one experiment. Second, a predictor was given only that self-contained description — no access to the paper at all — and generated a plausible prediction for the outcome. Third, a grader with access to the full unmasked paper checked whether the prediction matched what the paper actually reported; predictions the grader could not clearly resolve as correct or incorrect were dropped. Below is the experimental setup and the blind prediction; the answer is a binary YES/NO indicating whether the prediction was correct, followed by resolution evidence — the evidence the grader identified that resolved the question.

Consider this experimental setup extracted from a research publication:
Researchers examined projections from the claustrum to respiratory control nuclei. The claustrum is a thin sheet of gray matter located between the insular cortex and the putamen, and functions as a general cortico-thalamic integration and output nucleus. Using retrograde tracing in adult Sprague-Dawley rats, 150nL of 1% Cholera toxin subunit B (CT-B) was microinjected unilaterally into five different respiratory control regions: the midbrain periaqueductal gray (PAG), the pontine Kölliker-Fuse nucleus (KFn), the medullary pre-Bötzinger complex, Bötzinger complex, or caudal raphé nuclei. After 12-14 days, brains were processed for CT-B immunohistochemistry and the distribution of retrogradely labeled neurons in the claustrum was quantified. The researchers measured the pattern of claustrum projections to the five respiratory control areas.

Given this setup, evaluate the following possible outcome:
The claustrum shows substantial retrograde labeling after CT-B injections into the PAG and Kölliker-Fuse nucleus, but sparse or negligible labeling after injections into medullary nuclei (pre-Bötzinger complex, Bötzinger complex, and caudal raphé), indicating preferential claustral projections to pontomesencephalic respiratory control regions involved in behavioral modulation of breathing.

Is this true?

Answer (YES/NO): NO